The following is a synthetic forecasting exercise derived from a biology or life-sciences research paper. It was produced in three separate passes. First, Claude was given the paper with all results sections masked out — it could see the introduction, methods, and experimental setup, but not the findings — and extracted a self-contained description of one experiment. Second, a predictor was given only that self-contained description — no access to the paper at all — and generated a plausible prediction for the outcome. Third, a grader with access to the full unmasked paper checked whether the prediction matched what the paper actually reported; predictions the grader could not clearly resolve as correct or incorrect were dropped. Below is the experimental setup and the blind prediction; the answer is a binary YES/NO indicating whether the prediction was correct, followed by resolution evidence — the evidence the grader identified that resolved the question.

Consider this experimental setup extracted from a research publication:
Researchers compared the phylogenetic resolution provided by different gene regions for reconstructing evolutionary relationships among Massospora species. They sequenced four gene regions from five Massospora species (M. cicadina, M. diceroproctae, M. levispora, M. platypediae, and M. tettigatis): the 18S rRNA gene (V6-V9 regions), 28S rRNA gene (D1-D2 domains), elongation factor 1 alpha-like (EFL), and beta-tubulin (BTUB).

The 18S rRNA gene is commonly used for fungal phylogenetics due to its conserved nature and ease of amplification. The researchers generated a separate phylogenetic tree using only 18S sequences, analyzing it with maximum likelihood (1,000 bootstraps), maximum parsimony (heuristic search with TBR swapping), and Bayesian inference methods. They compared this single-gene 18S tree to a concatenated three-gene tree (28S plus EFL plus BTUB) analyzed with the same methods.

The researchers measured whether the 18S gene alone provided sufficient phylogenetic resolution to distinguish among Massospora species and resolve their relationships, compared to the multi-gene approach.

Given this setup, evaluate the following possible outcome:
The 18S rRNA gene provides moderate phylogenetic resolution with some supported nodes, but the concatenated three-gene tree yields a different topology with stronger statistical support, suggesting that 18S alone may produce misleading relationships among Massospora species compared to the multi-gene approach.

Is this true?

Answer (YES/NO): NO